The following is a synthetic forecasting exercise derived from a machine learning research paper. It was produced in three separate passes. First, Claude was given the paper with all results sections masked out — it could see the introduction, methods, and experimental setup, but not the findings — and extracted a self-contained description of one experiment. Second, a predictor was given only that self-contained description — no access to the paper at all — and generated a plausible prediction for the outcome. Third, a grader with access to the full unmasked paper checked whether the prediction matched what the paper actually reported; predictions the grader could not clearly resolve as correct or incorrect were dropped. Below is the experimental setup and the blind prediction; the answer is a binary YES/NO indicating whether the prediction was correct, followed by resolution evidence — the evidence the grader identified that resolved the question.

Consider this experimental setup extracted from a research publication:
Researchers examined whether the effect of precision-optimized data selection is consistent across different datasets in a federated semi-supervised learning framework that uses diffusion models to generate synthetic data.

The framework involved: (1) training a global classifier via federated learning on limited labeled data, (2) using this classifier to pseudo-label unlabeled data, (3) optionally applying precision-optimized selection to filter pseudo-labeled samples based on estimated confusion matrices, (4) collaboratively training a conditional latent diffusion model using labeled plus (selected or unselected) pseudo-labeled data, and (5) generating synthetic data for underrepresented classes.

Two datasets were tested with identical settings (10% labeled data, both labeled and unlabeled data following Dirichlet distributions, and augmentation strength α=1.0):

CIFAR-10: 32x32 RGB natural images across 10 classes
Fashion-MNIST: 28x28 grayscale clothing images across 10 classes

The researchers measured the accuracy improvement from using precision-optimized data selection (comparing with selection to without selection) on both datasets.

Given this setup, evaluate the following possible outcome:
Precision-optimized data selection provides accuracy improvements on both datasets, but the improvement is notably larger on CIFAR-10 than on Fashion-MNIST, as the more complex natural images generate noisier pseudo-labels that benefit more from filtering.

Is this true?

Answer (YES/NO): YES